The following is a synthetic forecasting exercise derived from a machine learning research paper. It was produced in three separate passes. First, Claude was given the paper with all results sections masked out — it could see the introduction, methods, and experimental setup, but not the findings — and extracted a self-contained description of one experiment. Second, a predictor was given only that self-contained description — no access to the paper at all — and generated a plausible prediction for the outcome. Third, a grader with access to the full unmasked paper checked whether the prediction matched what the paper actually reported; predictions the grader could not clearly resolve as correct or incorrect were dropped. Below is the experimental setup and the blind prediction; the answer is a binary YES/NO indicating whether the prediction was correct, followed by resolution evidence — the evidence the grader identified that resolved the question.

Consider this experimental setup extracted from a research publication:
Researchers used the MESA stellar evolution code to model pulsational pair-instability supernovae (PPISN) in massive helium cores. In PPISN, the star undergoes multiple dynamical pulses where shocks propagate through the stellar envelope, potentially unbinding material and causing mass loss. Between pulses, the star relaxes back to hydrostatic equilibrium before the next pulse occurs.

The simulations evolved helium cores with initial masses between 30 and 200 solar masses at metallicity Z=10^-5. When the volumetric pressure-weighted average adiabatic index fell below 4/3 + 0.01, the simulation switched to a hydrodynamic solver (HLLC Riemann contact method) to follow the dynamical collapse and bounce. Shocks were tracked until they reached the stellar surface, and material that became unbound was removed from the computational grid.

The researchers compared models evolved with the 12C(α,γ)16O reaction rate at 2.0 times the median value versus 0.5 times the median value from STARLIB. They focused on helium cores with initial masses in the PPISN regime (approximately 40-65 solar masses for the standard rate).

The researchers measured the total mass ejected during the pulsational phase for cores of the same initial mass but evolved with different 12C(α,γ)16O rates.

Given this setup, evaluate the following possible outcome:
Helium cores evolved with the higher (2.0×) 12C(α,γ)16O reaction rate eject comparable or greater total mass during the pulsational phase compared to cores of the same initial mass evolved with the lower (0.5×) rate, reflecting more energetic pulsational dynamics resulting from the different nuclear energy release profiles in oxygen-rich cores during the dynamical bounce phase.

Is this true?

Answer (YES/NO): YES